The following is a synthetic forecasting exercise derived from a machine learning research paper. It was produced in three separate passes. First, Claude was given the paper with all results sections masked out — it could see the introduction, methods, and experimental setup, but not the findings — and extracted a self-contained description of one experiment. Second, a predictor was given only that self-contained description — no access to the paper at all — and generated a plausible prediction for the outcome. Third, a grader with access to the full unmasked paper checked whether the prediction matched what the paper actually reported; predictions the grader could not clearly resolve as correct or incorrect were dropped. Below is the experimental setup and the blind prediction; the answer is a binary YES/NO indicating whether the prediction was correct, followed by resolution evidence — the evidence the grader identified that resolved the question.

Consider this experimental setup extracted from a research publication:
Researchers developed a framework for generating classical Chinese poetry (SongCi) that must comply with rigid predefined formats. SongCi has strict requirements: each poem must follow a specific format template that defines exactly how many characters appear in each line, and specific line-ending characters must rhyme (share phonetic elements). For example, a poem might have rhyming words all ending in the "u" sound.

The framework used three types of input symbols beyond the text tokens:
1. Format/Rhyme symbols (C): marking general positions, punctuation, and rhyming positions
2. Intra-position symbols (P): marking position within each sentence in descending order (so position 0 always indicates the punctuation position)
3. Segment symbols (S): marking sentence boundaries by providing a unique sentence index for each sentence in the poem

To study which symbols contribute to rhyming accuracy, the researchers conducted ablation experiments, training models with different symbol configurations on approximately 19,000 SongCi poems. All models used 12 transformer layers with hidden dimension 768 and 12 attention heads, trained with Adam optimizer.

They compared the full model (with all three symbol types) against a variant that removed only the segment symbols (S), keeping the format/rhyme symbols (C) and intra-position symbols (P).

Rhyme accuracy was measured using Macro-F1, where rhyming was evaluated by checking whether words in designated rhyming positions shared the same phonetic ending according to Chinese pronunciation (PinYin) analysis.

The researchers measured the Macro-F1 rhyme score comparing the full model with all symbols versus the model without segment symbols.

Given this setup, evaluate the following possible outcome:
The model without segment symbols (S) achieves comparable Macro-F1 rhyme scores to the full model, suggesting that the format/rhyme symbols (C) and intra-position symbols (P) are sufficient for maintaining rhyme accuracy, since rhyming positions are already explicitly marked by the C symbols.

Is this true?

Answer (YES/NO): YES